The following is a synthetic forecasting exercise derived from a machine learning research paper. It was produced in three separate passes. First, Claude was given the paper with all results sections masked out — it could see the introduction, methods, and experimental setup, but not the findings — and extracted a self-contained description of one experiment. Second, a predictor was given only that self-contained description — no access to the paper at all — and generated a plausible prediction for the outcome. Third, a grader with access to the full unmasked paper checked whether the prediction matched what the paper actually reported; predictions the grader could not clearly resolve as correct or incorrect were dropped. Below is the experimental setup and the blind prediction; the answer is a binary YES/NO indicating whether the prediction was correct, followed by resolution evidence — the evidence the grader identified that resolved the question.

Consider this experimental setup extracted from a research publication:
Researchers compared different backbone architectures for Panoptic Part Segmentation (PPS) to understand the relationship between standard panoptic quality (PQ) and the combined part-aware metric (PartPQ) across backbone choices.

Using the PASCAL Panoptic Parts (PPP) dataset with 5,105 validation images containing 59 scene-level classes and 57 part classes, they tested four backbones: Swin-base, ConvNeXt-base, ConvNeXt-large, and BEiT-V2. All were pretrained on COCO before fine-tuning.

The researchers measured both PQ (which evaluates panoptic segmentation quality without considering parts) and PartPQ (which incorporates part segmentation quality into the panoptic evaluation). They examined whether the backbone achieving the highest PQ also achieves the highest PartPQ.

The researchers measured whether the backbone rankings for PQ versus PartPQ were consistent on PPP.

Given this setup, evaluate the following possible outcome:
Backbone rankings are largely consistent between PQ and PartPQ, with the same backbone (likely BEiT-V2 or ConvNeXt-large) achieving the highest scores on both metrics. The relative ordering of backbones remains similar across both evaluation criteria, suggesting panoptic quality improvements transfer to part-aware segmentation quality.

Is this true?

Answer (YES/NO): NO